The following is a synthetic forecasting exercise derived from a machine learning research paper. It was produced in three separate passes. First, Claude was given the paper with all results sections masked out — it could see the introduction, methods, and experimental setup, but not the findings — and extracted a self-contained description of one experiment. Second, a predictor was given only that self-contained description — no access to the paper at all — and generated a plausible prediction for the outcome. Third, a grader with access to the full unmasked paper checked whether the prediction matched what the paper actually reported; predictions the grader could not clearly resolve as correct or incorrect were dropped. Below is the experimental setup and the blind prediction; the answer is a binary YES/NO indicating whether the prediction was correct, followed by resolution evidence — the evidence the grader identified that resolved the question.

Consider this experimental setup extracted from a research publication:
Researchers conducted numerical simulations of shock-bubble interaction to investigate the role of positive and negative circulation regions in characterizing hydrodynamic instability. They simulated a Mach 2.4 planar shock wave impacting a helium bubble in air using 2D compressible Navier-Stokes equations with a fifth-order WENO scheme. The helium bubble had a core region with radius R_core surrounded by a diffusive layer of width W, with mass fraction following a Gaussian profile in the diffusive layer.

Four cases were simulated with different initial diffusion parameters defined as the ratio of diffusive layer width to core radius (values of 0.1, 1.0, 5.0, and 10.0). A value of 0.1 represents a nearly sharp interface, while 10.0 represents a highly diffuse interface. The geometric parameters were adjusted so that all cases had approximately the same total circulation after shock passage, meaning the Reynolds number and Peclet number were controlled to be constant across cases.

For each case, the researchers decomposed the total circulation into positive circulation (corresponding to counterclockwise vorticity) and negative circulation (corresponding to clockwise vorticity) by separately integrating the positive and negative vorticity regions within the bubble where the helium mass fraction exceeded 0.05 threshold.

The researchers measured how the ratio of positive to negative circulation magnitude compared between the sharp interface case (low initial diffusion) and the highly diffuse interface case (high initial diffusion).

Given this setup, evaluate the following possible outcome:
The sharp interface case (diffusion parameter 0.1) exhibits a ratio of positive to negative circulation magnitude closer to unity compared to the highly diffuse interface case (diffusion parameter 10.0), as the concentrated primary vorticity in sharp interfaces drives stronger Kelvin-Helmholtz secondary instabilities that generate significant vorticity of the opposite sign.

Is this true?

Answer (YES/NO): NO